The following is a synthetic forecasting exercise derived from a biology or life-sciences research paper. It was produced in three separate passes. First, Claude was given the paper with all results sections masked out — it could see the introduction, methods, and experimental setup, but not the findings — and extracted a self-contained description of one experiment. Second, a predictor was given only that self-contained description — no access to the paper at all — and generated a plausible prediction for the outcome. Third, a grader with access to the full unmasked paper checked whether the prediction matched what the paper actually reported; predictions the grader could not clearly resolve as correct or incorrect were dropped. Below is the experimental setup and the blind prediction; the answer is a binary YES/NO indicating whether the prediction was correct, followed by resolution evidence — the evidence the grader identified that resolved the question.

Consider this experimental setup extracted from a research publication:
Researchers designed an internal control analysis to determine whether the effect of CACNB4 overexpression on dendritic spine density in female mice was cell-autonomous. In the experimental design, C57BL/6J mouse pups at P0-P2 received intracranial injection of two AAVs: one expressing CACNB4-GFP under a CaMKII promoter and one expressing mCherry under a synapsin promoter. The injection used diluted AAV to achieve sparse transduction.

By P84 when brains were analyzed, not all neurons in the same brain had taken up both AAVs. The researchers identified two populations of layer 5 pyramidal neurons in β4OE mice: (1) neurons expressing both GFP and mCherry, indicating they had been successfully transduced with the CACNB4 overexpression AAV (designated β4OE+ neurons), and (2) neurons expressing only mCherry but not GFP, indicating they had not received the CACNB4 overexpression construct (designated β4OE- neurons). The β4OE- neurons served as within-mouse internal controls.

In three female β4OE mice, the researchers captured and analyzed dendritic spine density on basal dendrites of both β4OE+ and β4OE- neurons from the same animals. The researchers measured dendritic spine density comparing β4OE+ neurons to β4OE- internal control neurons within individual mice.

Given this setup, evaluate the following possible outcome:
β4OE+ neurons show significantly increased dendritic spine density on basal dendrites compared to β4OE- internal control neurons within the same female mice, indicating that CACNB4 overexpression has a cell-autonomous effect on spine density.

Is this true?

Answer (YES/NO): NO